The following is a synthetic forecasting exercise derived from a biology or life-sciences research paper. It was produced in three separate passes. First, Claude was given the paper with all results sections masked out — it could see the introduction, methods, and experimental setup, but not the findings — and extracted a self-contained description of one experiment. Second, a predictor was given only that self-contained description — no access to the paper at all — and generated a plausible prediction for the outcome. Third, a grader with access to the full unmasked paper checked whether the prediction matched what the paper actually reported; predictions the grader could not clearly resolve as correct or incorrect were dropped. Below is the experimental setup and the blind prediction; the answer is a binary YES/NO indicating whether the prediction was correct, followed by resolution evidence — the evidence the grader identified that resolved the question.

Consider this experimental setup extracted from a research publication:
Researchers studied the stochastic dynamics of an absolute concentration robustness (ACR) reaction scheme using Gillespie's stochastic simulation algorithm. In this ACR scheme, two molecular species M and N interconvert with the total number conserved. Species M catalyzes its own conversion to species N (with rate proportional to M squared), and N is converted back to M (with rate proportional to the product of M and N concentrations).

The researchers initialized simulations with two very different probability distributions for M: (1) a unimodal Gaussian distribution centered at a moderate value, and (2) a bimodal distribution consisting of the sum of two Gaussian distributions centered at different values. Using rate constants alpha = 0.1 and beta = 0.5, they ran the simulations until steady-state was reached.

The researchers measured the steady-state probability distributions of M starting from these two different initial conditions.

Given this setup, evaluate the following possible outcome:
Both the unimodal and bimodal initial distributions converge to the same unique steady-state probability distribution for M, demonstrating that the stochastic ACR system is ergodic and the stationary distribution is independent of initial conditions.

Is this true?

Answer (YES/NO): YES